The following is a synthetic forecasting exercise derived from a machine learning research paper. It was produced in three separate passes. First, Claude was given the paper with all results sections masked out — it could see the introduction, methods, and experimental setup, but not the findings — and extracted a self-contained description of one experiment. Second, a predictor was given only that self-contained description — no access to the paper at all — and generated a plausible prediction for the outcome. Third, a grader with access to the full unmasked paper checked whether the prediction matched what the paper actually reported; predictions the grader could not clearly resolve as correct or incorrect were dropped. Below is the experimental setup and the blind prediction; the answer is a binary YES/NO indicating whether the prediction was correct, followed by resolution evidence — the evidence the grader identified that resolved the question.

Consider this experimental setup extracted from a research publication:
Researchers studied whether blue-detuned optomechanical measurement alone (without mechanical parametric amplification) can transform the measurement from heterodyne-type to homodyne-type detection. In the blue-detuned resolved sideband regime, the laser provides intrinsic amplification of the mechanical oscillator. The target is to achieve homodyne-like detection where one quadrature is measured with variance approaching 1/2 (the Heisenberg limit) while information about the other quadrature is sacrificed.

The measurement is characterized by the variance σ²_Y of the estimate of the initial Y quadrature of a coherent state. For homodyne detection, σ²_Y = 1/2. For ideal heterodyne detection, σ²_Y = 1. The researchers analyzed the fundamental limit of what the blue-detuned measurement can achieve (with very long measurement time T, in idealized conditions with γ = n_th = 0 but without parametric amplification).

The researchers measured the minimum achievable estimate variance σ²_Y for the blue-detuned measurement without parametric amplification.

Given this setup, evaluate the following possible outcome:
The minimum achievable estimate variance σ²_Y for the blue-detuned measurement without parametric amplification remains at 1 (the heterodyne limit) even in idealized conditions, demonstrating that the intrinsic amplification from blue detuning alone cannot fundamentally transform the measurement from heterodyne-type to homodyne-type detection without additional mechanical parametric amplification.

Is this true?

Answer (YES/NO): YES